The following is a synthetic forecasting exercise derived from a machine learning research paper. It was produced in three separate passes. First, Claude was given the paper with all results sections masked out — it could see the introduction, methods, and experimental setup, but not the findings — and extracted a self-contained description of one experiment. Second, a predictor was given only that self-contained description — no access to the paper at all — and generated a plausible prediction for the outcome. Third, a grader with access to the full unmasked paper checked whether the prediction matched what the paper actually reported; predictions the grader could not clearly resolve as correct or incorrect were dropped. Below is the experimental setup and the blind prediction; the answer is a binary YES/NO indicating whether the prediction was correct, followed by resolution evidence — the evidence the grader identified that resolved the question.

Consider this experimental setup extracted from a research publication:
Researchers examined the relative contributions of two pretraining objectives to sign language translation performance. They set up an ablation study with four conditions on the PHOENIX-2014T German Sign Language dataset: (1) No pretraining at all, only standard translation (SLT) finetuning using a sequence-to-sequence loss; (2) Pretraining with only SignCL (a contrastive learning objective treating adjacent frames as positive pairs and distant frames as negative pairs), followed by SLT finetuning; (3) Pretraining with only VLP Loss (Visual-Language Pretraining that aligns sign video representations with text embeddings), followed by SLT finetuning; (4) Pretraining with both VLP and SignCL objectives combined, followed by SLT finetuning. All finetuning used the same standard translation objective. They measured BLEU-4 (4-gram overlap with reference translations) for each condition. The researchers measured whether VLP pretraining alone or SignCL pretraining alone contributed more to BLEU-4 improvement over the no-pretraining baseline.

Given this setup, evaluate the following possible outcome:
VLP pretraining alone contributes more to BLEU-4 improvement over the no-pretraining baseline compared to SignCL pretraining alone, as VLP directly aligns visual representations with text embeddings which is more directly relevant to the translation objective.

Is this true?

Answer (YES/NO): YES